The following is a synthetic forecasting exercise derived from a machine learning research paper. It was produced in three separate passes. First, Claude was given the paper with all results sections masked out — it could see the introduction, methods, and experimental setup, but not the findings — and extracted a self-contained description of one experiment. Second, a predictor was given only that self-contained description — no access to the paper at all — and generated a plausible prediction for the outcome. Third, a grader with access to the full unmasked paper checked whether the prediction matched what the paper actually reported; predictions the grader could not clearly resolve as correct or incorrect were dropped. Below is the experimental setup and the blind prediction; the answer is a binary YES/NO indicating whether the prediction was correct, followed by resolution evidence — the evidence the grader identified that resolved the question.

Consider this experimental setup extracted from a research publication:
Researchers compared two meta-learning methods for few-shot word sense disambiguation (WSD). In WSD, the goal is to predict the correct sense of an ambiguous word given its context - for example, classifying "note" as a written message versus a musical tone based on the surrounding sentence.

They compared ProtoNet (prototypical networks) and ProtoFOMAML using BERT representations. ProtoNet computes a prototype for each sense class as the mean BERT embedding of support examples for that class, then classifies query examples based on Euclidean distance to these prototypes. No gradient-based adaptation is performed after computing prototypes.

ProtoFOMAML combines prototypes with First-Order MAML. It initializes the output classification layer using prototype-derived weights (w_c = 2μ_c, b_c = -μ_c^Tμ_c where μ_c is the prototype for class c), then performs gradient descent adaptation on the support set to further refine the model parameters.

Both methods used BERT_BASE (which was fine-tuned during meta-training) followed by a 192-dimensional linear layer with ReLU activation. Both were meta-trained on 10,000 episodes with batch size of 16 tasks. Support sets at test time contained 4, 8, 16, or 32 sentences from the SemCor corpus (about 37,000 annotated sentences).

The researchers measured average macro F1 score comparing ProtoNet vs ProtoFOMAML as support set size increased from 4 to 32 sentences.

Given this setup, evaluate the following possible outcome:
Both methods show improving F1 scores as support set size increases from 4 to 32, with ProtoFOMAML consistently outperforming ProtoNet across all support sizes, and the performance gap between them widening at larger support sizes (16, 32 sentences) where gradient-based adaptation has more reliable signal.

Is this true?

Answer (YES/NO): NO